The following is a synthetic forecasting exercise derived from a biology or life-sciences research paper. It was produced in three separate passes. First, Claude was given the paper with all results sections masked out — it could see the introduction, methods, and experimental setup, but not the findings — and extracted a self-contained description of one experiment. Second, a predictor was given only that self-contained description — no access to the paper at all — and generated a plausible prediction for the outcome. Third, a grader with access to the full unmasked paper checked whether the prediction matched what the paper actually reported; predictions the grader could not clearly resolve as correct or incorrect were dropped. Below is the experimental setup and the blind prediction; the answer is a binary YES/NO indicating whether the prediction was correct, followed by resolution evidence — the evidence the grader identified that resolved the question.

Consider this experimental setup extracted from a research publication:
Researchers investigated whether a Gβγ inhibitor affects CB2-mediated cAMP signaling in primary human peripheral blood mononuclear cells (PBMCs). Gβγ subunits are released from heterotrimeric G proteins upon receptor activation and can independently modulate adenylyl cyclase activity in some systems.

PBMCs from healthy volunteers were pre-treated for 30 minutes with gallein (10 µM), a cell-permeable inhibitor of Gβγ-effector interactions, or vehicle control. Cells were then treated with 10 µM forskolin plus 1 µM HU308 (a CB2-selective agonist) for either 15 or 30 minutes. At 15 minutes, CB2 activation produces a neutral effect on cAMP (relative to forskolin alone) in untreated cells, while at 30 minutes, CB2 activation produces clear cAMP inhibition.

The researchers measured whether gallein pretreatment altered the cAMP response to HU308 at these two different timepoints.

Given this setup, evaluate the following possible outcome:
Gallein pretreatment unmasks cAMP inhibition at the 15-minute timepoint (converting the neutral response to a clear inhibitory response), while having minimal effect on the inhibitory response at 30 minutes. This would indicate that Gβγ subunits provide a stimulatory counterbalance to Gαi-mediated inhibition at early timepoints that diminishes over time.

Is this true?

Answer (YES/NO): NO